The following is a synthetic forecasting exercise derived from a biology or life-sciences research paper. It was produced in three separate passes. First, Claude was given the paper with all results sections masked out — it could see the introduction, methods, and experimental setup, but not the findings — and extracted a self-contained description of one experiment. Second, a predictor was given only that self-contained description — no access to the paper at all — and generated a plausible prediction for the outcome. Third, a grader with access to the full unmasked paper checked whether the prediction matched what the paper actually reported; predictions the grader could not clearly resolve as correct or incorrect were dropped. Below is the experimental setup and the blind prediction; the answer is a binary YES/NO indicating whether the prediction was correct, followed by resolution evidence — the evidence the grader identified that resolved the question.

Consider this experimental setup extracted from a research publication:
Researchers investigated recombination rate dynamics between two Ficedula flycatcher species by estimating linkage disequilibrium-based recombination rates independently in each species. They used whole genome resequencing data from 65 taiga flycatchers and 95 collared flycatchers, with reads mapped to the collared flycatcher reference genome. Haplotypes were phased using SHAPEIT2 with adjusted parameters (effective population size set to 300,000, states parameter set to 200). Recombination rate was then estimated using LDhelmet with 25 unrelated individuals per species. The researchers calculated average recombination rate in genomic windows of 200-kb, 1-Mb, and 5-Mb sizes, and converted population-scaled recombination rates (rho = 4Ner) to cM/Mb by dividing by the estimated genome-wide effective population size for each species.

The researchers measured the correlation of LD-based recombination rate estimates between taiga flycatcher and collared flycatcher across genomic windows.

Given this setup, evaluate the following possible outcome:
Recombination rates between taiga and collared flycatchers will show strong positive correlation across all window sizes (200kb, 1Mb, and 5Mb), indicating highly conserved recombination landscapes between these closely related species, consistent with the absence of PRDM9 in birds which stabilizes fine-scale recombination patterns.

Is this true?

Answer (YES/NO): NO